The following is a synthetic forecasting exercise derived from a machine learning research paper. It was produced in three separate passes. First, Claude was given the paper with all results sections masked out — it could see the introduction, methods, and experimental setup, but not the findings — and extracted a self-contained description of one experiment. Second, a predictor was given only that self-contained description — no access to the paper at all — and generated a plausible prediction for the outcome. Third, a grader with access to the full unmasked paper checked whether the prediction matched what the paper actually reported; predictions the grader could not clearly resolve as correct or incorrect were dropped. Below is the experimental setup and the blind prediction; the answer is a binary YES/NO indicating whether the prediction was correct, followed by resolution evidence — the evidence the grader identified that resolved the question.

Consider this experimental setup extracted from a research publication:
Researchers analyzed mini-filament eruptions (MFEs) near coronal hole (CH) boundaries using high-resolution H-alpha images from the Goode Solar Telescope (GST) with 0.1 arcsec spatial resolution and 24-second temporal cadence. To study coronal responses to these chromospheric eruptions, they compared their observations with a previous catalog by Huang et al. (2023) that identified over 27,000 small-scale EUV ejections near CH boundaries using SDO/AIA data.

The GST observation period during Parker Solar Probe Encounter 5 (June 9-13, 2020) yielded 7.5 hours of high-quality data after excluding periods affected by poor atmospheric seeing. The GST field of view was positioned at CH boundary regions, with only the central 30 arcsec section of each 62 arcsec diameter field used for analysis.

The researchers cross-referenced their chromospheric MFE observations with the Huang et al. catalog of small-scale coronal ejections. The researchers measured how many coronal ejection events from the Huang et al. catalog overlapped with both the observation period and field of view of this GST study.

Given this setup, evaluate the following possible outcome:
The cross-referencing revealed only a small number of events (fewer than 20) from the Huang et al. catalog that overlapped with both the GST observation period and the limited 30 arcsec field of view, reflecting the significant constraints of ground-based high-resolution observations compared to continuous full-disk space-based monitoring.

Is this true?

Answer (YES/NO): YES